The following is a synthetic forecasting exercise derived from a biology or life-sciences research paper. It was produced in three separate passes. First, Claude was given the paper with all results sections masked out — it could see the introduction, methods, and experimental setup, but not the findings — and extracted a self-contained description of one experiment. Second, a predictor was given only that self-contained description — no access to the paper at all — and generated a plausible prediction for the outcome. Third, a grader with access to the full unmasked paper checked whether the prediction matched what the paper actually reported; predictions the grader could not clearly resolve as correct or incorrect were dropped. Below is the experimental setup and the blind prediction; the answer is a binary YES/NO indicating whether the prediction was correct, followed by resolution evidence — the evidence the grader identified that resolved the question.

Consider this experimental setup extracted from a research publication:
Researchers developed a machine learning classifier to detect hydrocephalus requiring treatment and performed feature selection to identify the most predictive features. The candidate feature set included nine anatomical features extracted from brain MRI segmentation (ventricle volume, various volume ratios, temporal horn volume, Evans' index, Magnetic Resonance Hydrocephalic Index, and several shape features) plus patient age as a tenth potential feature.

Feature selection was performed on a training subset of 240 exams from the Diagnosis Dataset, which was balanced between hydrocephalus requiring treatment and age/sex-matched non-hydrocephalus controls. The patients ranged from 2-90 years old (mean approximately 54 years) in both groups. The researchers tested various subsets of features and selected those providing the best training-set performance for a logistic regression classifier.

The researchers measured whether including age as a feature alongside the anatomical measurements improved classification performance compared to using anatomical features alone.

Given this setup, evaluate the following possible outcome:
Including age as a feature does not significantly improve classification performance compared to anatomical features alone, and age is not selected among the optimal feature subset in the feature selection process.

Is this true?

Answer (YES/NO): YES